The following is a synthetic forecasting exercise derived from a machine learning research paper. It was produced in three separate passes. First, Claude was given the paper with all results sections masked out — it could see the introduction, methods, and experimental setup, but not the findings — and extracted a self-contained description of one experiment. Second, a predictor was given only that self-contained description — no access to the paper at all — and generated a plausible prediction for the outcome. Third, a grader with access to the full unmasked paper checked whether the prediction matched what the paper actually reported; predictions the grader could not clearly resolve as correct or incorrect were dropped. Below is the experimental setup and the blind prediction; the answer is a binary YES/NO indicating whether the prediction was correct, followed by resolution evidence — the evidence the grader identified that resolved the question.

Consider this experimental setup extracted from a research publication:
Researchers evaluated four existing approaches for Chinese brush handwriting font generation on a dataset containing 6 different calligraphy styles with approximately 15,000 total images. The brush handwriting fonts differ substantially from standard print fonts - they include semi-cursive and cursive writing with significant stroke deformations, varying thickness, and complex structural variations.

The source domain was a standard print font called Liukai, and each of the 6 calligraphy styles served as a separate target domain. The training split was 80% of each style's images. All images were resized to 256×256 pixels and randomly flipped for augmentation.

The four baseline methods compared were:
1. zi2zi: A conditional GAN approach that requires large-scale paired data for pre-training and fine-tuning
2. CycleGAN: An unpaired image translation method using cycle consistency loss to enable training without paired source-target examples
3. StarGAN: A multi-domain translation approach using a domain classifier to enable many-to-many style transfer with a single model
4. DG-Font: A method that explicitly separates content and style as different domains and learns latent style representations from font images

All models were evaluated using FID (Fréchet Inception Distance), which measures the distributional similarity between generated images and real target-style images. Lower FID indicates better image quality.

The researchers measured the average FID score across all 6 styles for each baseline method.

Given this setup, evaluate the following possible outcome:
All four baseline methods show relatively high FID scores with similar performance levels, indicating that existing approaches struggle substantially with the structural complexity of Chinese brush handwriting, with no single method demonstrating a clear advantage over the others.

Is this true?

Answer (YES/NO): NO